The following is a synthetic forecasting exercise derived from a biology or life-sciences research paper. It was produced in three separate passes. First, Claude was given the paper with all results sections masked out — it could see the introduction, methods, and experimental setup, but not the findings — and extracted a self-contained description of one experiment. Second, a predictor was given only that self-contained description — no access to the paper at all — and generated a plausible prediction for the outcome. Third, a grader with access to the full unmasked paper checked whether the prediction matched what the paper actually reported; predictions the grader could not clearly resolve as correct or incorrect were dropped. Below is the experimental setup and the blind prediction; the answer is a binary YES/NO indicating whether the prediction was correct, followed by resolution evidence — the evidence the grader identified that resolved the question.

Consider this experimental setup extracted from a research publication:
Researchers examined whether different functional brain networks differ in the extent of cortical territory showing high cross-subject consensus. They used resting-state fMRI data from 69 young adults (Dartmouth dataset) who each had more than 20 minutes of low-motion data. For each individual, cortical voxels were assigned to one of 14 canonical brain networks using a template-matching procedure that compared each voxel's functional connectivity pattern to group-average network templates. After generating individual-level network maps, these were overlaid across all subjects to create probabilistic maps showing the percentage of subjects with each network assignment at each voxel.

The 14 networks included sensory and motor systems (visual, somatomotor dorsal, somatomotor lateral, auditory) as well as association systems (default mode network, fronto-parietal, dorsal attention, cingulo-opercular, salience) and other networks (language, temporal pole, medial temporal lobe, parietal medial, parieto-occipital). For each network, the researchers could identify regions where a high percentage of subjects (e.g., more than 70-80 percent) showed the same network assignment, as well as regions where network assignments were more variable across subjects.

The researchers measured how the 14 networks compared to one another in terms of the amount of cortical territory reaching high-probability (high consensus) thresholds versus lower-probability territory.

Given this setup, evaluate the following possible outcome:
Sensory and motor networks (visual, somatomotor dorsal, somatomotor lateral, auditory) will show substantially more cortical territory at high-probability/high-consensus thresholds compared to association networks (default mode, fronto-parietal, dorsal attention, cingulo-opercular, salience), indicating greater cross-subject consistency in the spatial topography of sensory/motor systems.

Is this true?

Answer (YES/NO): NO